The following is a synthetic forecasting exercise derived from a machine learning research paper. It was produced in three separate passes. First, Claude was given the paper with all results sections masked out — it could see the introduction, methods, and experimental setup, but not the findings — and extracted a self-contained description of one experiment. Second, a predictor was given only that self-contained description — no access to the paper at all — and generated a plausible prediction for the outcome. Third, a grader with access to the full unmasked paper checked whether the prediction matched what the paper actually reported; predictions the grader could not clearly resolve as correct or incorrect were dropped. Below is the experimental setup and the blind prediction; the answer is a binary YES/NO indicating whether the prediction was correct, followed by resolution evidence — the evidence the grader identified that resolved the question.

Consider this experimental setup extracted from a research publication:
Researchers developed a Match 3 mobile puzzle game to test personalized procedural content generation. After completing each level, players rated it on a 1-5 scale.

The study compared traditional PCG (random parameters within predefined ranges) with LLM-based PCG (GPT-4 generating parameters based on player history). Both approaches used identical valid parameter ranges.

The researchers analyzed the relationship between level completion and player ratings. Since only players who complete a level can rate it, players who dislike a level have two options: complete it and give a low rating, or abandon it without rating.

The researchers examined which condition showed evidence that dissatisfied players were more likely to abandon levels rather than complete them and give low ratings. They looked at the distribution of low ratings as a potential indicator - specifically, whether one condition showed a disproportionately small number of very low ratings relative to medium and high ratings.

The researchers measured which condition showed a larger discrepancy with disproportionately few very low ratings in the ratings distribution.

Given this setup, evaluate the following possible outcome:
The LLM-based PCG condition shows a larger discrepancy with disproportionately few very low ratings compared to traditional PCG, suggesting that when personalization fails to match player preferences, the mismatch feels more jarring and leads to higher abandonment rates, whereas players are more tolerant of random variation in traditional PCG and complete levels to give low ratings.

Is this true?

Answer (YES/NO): NO